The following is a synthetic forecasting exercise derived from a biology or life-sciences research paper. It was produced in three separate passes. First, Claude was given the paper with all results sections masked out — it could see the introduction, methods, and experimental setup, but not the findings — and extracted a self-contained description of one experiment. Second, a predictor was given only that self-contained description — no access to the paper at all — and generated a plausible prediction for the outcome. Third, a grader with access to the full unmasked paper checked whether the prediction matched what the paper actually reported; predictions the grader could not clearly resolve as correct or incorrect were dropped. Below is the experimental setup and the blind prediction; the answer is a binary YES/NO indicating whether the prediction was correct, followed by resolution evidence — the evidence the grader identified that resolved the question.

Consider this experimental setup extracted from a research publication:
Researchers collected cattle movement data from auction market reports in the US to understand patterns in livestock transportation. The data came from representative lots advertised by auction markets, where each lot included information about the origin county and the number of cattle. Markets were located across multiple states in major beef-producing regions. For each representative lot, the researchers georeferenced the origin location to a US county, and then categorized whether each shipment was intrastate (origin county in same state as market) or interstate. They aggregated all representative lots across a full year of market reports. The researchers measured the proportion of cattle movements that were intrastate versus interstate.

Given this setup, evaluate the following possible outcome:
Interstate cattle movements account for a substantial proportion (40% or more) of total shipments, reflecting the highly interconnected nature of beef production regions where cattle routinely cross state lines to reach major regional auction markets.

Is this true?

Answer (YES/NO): NO